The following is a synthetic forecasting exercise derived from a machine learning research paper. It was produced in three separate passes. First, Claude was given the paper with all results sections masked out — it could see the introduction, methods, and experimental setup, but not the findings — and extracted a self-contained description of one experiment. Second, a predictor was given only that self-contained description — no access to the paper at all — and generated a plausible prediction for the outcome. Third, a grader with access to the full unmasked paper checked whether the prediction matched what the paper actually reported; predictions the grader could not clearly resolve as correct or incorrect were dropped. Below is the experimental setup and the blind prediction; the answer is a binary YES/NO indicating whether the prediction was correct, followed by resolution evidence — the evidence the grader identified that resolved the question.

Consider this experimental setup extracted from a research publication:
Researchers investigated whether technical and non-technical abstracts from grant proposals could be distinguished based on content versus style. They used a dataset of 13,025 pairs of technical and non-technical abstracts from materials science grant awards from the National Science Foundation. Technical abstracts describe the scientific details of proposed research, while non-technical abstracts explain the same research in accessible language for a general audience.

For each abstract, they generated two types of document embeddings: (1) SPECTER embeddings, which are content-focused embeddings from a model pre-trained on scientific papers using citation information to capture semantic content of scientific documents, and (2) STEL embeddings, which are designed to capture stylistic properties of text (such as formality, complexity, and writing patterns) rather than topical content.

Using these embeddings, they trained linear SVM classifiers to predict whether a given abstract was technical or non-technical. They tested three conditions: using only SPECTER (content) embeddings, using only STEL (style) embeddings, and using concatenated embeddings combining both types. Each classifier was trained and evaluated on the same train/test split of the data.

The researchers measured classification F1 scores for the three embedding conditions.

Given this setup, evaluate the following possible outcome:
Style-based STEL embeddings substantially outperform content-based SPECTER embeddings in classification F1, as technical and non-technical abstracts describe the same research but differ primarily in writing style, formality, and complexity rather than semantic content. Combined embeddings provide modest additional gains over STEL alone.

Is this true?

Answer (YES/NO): NO